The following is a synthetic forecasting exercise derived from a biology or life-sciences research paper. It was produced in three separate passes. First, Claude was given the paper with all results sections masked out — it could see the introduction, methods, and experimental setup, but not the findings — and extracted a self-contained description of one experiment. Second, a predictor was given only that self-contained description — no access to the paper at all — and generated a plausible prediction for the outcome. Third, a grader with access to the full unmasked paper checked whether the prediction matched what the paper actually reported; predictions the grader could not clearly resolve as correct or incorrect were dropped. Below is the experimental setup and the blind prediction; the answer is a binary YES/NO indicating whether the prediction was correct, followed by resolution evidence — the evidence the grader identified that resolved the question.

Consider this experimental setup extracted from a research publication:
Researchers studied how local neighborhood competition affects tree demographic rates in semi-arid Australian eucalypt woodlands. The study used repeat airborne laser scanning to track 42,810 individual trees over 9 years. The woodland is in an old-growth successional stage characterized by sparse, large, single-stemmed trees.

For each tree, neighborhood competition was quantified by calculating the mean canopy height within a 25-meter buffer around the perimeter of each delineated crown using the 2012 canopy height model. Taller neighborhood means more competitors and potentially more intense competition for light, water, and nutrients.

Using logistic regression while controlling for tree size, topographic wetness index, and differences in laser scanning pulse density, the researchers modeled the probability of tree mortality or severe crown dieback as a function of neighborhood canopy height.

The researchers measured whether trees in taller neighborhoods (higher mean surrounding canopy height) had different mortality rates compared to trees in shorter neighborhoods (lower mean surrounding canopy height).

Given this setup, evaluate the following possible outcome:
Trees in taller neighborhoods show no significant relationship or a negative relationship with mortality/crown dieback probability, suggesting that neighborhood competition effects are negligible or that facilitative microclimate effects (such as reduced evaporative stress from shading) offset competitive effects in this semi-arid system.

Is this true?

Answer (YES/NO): NO